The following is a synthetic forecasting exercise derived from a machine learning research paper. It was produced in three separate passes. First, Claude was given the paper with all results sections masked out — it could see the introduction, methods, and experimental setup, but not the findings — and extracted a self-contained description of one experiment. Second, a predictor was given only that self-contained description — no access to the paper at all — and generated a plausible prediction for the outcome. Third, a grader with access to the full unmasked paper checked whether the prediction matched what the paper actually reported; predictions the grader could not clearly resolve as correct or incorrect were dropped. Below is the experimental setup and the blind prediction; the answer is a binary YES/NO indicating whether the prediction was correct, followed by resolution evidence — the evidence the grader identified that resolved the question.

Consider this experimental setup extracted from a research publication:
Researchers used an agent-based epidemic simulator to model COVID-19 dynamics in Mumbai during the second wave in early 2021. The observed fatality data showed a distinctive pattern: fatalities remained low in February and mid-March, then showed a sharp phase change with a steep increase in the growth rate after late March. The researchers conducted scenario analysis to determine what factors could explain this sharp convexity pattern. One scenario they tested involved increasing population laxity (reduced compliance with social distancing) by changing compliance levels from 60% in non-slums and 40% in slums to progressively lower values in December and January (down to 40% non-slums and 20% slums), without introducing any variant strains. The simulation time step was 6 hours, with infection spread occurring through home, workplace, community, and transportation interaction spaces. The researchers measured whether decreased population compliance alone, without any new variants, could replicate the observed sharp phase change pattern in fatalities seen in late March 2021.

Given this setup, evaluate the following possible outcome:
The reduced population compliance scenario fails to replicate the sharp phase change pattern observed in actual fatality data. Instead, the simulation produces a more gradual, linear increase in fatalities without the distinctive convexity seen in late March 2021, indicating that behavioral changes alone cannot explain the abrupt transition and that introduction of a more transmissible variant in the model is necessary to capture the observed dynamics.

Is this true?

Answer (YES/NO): YES